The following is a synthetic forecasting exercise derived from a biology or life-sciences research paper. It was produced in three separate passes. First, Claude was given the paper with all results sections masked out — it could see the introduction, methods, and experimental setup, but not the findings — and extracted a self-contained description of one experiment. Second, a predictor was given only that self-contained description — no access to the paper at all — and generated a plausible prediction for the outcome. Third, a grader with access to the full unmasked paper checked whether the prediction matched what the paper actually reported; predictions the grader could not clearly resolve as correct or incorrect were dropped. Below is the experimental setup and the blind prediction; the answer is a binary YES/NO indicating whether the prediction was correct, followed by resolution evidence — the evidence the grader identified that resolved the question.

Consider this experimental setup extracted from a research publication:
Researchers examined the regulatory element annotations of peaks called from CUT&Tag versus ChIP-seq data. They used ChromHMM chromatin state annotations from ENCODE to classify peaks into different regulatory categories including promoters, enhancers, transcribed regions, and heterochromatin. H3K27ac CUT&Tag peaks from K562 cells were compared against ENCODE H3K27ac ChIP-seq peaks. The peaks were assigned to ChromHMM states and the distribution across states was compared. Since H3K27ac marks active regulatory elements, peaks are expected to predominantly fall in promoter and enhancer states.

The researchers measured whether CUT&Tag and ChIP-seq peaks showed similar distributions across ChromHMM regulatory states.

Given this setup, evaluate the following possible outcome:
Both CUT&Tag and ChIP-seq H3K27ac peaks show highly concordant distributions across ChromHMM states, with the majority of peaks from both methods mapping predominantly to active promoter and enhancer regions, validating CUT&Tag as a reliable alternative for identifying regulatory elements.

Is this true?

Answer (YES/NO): NO